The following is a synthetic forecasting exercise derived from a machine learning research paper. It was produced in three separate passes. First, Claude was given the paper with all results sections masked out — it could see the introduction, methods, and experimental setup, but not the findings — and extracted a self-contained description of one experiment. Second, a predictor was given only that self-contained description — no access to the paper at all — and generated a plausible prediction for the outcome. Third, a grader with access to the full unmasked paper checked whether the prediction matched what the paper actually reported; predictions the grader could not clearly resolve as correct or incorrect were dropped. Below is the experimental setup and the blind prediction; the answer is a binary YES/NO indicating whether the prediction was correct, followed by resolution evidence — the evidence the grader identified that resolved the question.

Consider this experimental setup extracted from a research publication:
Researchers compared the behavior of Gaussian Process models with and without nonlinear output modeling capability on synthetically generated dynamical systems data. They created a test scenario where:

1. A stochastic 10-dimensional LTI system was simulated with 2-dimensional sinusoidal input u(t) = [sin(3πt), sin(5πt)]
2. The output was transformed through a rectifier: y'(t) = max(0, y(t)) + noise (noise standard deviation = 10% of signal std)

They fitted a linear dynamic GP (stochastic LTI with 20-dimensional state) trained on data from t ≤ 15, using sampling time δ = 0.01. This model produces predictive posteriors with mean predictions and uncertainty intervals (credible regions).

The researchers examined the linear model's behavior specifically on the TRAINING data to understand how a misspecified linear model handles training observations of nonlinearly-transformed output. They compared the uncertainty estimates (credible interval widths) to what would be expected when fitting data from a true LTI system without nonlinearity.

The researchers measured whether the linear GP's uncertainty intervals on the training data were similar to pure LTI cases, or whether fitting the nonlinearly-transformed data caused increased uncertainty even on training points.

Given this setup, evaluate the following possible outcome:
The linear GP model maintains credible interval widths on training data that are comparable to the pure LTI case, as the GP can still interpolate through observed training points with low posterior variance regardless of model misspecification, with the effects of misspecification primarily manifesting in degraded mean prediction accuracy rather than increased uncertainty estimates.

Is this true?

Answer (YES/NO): NO